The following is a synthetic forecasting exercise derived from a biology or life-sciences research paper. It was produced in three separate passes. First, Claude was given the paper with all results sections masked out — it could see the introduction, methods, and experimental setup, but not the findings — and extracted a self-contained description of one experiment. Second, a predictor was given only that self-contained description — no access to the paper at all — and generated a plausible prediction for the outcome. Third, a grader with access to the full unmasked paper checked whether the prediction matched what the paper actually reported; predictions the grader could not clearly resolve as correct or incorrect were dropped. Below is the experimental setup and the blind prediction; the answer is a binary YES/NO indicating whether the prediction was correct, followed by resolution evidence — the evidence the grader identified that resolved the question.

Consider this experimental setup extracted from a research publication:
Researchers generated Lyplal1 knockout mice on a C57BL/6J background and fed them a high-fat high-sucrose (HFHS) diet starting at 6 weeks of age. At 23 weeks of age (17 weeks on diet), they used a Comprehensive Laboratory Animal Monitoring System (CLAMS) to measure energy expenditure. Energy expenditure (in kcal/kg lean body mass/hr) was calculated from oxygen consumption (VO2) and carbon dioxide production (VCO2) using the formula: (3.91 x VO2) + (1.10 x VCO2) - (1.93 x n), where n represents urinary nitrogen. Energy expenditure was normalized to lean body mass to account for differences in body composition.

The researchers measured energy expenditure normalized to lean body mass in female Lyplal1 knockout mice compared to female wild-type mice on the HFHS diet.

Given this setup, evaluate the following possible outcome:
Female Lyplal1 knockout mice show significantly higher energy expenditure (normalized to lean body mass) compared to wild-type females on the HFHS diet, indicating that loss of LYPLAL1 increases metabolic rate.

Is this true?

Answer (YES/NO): NO